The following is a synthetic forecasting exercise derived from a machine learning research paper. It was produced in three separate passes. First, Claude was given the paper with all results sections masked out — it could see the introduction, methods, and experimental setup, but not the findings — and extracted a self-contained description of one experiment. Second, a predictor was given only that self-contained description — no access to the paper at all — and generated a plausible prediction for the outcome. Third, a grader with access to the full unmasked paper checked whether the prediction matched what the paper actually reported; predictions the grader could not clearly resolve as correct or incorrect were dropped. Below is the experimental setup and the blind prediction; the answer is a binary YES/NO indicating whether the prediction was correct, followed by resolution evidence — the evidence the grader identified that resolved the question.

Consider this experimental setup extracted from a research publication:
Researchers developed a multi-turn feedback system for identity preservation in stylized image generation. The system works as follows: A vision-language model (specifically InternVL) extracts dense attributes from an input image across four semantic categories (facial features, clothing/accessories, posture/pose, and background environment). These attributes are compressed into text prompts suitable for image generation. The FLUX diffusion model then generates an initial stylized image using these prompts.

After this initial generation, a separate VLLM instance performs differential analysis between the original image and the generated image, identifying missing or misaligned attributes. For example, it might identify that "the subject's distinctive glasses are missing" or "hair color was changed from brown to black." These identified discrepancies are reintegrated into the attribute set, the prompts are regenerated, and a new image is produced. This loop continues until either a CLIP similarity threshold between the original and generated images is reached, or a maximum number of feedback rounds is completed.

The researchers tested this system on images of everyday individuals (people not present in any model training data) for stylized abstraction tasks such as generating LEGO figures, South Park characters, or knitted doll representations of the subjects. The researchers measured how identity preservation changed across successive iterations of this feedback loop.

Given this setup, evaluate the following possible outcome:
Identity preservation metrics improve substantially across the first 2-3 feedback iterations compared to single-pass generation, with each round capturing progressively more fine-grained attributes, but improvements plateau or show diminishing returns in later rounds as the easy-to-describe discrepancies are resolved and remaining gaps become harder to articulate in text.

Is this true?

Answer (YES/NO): NO